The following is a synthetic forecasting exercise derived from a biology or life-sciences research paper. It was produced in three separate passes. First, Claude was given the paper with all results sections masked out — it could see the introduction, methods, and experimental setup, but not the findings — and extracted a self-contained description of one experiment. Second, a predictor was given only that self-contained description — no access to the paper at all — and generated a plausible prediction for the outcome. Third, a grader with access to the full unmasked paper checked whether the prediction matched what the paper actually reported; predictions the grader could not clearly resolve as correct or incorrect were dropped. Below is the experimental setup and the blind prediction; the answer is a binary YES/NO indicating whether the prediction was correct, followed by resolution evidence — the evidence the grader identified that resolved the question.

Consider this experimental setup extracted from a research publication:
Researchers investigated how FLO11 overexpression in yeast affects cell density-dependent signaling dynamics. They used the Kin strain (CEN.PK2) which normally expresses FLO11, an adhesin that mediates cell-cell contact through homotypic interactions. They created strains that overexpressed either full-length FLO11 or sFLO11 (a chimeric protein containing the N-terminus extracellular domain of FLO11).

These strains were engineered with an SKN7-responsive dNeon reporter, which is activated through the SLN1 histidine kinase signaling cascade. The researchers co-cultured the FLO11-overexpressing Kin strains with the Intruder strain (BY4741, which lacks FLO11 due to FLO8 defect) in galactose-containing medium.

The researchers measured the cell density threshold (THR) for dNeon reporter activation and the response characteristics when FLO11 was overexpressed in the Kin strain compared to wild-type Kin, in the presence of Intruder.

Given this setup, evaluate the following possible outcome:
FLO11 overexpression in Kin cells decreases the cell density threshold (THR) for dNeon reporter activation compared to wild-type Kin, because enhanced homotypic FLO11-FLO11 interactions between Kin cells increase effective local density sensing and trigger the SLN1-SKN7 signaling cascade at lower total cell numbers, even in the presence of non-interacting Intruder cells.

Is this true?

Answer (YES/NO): NO